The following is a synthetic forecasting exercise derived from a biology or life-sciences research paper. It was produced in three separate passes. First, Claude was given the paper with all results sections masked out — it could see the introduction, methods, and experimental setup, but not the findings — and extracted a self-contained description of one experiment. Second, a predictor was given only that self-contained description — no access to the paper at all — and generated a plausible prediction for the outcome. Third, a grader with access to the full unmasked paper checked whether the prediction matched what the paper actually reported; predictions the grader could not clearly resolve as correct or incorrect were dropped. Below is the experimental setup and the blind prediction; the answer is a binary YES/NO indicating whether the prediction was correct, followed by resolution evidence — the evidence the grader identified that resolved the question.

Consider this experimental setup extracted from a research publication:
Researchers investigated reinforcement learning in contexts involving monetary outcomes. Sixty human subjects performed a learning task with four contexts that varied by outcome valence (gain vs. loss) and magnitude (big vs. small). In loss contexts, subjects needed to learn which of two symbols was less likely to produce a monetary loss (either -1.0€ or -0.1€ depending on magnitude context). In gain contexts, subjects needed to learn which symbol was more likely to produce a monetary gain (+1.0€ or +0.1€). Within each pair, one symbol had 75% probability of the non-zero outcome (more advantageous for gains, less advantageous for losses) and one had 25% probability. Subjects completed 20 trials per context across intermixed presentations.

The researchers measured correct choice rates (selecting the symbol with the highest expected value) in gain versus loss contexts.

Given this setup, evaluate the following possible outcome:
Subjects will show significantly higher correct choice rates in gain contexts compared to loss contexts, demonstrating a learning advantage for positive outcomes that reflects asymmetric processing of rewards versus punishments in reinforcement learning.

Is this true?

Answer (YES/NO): NO